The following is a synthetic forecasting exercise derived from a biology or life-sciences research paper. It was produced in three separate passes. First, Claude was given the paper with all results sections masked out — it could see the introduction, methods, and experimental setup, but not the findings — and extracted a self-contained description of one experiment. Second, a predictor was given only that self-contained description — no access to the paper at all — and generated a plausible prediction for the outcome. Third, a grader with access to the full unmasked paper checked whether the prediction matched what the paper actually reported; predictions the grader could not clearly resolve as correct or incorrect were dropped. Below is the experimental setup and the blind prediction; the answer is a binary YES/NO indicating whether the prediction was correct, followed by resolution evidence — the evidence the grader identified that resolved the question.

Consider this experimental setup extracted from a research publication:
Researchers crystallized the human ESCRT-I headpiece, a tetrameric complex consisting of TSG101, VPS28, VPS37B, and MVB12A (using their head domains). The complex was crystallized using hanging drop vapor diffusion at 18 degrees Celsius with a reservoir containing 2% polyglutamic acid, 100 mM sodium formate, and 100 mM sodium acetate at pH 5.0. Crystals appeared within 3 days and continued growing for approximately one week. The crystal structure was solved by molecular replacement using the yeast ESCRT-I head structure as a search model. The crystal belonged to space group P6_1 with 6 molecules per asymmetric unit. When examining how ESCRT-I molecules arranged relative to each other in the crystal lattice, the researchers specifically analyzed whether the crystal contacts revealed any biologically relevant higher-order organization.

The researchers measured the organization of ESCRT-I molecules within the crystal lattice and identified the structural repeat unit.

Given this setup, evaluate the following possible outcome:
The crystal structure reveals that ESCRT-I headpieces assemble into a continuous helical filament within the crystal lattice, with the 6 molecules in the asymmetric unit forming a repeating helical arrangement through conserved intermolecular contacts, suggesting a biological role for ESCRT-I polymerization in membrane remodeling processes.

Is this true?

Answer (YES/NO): YES